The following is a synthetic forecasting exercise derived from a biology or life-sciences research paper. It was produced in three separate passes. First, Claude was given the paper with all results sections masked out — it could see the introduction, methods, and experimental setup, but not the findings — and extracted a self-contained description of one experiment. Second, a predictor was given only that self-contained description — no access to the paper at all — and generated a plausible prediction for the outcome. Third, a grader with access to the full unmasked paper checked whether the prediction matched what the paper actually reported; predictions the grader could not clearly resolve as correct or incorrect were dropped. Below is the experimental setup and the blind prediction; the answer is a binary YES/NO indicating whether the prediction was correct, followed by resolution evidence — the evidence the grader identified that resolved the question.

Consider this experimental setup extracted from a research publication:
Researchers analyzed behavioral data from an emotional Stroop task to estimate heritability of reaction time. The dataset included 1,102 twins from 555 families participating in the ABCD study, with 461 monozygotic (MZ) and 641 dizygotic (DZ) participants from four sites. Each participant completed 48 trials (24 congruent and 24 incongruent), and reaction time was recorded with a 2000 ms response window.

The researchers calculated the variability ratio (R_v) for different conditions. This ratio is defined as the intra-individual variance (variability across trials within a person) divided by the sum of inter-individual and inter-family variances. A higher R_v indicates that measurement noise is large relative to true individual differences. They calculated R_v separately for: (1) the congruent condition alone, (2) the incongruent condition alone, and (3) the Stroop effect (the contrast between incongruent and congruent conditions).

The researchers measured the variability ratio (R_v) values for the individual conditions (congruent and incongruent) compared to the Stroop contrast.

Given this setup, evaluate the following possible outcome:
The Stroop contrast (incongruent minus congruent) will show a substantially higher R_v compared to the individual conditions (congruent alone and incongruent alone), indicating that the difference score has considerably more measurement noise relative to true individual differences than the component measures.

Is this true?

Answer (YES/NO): YES